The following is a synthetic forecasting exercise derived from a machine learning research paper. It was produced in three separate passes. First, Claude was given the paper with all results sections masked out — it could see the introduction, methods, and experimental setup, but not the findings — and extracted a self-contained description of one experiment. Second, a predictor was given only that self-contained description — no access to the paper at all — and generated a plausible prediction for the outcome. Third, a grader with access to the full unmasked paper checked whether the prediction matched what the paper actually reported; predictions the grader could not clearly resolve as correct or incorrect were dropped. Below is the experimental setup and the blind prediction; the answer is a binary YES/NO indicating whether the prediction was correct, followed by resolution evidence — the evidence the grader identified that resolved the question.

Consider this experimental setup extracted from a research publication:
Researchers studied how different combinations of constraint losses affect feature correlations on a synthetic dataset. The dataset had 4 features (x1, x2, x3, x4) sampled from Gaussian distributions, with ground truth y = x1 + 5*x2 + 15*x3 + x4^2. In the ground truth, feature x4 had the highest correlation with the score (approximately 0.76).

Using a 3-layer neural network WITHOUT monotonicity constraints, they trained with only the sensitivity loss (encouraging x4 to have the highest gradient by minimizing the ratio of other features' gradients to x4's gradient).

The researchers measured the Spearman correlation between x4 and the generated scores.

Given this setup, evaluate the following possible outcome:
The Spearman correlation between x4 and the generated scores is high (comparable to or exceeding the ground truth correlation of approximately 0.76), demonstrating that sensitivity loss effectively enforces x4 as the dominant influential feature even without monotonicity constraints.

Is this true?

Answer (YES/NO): NO